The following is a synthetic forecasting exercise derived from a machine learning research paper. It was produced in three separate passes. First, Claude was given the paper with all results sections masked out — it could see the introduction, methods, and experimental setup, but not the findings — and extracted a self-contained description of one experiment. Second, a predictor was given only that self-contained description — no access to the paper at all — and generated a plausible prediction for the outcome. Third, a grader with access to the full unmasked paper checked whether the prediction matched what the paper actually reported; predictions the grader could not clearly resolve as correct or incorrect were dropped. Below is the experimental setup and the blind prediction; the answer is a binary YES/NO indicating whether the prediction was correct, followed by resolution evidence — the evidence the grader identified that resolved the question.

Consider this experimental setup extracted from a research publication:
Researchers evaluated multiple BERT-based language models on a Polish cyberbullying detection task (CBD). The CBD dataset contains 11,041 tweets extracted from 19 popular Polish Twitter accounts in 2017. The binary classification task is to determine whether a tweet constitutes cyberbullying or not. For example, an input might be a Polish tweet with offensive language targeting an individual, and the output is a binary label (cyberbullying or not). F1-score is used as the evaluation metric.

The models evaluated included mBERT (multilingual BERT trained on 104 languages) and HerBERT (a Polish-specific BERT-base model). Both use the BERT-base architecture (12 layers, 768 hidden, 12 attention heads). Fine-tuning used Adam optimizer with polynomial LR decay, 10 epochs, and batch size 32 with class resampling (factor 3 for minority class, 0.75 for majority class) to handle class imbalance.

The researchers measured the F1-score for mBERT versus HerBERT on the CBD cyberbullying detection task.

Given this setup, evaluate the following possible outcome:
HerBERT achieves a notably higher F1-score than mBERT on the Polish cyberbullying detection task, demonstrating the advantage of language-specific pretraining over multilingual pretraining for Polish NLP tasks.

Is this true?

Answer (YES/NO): YES